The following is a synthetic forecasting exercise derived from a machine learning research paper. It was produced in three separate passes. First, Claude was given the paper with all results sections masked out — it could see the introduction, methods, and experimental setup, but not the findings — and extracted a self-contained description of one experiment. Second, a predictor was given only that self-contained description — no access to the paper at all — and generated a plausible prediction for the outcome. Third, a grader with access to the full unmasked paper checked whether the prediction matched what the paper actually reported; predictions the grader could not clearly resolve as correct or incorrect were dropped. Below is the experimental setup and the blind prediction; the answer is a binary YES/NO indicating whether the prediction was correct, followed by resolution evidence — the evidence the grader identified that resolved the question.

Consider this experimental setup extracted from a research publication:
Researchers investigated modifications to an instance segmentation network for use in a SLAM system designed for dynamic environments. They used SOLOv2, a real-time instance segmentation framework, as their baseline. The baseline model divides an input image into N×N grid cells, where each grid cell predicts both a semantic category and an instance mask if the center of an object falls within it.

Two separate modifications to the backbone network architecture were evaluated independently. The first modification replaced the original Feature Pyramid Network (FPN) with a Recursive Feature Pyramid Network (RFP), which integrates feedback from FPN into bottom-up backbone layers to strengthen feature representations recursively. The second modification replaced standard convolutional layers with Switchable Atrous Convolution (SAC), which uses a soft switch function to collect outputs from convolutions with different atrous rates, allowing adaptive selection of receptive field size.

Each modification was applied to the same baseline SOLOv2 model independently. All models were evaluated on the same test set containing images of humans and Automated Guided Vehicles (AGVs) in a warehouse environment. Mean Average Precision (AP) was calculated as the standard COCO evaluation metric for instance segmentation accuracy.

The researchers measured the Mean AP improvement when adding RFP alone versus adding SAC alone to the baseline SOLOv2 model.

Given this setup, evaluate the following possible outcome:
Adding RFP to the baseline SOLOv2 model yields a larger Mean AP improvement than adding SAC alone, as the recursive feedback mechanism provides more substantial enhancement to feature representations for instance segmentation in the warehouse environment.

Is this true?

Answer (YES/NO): YES